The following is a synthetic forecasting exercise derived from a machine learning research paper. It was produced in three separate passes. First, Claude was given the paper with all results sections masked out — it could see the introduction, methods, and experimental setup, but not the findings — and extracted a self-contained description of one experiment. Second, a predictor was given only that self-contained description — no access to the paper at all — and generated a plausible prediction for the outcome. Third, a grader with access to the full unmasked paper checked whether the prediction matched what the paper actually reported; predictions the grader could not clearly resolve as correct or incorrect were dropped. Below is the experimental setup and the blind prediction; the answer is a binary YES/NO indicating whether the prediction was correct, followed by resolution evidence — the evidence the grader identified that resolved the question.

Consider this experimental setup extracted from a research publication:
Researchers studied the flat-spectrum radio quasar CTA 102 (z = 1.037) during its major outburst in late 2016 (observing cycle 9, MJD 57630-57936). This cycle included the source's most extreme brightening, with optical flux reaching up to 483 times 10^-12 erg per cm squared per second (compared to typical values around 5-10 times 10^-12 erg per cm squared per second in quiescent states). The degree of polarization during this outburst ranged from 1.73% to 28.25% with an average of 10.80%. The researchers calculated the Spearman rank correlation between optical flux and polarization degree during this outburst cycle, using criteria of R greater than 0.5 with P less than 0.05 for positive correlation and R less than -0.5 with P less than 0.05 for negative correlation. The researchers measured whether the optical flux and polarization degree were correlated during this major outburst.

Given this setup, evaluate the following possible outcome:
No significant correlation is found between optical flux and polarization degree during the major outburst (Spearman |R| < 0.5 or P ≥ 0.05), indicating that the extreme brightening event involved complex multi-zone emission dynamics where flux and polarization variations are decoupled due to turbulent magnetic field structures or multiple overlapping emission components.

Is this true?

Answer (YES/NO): YES